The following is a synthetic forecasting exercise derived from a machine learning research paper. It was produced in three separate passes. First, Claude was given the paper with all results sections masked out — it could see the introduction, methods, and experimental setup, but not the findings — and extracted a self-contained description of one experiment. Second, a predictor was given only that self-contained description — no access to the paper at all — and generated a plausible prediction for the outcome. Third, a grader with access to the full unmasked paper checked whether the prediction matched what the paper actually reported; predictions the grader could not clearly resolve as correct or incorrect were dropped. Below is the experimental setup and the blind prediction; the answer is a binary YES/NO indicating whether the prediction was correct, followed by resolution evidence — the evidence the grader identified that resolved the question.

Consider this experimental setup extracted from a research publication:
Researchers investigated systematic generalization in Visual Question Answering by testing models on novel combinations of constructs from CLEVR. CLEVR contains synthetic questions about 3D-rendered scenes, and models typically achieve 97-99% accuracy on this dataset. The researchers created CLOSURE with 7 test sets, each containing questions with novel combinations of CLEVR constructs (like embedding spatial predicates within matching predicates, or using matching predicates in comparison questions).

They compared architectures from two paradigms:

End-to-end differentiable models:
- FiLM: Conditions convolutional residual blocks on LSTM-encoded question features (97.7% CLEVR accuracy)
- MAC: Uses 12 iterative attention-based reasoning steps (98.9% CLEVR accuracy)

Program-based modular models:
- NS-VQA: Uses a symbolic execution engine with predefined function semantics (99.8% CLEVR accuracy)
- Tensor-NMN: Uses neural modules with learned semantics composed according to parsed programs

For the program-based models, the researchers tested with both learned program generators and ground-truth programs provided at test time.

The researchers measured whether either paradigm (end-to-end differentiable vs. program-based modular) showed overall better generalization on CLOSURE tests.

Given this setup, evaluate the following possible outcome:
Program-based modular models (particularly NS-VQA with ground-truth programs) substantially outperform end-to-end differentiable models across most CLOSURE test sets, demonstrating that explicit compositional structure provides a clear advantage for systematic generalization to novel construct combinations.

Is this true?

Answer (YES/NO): NO